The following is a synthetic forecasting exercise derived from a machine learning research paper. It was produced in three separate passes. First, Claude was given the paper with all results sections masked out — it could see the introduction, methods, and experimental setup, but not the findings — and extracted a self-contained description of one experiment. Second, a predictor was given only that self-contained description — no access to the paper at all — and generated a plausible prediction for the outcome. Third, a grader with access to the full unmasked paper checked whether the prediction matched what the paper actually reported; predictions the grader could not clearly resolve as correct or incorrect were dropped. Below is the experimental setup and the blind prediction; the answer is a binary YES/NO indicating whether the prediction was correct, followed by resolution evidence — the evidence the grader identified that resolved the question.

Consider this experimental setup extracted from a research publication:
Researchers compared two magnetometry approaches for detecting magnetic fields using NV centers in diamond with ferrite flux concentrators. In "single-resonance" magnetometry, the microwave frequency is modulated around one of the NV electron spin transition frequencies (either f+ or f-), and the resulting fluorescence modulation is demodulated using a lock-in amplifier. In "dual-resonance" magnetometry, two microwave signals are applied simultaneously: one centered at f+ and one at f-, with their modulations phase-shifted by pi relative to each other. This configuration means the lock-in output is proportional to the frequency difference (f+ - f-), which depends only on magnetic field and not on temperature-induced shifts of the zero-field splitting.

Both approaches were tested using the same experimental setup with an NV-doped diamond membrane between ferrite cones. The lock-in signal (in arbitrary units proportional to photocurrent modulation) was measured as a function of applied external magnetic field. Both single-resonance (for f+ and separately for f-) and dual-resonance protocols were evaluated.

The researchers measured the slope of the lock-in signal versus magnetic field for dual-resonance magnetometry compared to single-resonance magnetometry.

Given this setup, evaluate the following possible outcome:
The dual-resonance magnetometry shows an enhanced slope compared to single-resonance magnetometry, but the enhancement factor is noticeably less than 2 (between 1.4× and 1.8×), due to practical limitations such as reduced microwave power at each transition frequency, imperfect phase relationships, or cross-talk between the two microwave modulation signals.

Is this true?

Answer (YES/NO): NO